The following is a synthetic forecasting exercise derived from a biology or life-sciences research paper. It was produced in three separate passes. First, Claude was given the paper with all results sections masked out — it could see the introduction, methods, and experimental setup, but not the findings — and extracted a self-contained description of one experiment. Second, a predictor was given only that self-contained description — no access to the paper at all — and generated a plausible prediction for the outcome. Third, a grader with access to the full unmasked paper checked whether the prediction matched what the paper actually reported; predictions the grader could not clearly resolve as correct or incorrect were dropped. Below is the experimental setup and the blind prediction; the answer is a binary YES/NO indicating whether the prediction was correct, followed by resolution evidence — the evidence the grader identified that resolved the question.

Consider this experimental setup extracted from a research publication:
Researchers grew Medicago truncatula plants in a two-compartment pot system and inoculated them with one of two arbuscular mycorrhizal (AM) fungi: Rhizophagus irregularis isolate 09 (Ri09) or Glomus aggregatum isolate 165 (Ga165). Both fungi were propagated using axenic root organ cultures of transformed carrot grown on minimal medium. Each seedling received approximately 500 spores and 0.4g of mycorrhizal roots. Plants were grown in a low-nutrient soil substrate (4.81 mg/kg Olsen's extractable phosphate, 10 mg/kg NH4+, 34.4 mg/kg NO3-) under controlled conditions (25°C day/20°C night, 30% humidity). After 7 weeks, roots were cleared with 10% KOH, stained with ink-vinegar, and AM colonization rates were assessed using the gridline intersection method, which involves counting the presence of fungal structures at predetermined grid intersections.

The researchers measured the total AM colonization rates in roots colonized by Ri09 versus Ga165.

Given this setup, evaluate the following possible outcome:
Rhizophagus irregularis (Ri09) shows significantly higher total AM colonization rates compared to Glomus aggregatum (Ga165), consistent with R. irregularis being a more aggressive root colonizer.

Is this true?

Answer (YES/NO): NO